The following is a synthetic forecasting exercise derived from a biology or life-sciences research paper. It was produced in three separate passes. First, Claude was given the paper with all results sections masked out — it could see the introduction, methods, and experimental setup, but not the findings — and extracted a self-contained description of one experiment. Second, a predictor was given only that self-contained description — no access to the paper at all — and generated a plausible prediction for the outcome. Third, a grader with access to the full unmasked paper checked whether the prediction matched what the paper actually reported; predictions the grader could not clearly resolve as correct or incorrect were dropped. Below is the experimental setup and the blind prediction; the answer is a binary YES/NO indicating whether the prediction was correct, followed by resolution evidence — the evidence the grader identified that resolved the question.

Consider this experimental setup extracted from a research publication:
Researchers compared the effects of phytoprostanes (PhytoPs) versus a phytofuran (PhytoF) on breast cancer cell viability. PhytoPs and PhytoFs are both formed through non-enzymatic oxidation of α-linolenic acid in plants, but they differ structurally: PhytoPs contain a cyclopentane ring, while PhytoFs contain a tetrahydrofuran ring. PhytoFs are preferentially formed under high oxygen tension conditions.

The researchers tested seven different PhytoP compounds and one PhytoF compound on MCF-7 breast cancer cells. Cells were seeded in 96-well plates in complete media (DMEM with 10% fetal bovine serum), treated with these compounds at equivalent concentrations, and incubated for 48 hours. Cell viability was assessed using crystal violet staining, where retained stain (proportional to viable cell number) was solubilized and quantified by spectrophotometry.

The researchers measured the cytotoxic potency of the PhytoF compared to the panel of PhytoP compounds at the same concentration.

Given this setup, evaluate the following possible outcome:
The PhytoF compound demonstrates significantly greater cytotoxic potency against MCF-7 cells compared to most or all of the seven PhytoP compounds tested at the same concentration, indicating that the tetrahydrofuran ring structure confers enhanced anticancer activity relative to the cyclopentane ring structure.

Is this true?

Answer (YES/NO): NO